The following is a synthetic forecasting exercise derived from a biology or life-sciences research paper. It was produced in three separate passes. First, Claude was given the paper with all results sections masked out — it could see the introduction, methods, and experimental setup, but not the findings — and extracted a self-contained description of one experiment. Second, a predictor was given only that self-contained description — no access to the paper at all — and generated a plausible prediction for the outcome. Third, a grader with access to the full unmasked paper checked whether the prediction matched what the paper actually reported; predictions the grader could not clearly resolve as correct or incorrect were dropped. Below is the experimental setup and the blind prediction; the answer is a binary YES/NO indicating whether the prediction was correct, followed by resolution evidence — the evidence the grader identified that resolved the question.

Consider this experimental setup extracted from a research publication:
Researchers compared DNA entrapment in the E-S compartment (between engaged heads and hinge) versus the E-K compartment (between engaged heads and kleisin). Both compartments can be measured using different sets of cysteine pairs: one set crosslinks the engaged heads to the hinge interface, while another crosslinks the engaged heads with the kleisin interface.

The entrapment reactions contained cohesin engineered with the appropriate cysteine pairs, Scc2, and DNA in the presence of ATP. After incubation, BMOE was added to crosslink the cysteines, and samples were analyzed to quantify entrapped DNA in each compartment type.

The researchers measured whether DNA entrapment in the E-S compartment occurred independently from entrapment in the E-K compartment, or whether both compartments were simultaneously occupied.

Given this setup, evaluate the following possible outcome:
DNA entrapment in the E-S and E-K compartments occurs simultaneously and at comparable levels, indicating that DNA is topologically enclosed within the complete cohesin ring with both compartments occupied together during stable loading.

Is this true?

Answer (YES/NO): NO